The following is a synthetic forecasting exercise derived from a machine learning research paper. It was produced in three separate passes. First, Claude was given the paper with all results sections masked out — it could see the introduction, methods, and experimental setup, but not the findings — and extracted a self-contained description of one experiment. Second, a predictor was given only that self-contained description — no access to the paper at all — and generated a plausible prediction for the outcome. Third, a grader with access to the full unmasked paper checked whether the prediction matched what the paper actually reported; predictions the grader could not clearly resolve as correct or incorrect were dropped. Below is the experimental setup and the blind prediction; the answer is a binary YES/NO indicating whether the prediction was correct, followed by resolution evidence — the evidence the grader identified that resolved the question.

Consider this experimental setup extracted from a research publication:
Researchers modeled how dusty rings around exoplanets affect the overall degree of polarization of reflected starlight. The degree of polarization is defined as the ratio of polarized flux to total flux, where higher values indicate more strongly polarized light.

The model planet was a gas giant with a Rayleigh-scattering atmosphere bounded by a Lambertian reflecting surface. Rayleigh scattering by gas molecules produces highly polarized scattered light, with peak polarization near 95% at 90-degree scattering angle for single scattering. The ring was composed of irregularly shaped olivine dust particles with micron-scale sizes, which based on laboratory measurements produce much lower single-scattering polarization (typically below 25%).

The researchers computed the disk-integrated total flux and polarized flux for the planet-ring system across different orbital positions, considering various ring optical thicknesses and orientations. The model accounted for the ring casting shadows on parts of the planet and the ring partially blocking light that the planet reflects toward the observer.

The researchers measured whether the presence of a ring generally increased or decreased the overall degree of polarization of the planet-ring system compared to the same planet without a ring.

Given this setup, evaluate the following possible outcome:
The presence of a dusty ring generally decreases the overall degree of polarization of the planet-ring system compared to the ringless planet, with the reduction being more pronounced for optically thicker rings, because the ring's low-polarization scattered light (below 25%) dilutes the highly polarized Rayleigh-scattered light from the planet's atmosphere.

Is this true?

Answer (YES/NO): YES